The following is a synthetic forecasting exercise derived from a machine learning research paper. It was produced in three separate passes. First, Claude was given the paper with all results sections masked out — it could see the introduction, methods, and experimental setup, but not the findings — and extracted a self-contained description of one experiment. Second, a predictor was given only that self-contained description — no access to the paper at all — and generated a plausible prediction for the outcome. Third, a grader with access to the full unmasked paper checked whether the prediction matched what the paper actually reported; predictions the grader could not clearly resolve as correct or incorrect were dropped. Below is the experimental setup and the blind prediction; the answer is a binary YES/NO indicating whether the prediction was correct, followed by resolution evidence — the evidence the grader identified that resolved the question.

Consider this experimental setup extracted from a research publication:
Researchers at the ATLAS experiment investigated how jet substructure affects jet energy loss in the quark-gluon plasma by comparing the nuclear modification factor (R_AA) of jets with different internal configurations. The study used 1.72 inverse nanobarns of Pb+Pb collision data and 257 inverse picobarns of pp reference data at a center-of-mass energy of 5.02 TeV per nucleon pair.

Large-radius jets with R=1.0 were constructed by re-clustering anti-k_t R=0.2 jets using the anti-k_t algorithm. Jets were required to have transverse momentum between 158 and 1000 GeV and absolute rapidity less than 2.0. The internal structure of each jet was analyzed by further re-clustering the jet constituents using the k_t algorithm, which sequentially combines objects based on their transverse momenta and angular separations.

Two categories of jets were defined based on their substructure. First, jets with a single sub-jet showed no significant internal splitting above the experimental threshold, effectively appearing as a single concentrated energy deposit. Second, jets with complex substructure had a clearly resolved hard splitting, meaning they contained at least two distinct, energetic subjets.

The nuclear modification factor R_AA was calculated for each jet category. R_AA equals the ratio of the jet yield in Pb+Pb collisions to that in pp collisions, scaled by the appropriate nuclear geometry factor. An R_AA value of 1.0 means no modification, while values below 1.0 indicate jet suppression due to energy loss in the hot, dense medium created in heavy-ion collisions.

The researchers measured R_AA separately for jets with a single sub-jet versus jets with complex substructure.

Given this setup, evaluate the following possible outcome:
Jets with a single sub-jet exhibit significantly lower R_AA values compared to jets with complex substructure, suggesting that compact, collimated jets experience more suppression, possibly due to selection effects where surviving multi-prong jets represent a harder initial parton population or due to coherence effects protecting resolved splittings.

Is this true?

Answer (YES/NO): NO